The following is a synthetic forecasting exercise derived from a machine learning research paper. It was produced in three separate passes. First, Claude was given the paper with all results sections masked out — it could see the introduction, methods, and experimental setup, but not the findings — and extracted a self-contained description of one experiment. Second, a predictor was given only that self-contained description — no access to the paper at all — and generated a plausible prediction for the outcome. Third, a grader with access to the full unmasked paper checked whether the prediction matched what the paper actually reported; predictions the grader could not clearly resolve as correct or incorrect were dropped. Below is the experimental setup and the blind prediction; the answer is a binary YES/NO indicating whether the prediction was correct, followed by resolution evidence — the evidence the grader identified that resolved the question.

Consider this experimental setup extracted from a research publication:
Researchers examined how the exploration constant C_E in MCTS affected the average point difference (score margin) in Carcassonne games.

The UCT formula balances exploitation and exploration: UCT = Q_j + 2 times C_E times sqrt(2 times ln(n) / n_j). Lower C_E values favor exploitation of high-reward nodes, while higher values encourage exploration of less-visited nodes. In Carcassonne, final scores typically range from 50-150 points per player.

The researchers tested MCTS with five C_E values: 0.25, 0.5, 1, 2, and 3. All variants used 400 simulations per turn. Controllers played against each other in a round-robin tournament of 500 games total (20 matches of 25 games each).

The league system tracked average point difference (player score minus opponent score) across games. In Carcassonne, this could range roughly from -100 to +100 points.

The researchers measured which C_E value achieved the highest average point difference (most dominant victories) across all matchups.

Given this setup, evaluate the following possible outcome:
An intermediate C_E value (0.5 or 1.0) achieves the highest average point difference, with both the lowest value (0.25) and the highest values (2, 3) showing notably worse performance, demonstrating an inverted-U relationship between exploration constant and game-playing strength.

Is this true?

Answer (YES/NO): NO